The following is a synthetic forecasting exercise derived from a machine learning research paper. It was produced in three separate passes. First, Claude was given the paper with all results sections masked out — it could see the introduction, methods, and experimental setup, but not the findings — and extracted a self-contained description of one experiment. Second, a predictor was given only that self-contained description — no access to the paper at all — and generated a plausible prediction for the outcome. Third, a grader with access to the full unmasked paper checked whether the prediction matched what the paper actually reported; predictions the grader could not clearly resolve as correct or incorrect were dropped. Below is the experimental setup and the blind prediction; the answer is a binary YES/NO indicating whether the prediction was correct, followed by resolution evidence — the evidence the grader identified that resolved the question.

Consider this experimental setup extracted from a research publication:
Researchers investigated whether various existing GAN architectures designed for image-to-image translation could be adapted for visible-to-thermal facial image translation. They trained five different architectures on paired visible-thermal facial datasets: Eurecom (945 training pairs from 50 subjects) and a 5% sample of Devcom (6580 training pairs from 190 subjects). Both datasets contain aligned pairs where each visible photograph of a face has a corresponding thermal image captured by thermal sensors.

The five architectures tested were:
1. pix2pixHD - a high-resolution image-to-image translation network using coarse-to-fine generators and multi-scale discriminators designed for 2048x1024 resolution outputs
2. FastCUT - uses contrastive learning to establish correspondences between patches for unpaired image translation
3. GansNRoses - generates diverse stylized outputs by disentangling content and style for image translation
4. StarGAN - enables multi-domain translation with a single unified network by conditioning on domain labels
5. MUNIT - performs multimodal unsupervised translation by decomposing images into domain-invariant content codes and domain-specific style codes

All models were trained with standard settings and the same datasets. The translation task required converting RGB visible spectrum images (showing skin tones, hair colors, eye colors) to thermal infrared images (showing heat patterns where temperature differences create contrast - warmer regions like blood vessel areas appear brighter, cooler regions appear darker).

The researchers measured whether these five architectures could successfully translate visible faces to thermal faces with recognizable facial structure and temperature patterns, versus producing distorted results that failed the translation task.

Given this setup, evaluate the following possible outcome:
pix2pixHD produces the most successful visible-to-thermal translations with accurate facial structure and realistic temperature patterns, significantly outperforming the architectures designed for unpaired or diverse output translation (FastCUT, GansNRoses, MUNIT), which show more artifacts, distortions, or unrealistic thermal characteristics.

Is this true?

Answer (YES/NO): NO